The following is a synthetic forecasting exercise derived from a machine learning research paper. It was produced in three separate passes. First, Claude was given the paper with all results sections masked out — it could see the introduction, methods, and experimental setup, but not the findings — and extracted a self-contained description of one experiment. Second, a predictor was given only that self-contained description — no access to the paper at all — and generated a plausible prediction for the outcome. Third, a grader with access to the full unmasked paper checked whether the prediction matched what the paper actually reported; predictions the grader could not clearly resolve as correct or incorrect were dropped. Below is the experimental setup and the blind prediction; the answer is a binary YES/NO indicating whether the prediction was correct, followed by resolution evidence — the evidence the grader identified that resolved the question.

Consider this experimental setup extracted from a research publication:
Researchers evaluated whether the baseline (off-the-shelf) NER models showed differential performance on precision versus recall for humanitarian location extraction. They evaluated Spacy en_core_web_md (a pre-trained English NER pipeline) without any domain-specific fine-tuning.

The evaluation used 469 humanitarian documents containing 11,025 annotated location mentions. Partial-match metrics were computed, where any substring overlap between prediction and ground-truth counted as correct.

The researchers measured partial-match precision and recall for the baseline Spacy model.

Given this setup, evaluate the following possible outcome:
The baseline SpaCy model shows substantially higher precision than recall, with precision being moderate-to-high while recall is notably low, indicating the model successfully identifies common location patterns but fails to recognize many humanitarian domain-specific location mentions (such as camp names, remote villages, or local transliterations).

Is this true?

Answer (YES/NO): NO